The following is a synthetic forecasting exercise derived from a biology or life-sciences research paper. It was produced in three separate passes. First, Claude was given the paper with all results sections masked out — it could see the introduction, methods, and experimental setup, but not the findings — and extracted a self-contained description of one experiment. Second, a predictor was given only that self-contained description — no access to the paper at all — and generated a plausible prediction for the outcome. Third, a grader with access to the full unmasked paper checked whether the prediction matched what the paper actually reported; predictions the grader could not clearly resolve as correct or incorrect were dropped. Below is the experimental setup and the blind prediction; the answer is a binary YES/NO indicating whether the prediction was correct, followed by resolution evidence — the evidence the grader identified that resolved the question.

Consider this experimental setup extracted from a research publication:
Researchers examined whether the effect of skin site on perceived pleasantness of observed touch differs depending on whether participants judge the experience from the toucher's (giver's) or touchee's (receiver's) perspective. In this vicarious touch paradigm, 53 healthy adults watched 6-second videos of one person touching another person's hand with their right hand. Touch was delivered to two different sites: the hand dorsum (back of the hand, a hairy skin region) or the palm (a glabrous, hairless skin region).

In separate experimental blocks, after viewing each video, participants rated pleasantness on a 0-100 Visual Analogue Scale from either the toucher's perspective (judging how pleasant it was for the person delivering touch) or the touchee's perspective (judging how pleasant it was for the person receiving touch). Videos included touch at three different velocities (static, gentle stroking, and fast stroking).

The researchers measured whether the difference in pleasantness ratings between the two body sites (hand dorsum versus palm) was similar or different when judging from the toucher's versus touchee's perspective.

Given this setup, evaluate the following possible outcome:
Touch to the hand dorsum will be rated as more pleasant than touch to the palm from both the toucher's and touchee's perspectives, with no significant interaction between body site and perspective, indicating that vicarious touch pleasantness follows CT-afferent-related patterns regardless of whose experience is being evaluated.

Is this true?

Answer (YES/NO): YES